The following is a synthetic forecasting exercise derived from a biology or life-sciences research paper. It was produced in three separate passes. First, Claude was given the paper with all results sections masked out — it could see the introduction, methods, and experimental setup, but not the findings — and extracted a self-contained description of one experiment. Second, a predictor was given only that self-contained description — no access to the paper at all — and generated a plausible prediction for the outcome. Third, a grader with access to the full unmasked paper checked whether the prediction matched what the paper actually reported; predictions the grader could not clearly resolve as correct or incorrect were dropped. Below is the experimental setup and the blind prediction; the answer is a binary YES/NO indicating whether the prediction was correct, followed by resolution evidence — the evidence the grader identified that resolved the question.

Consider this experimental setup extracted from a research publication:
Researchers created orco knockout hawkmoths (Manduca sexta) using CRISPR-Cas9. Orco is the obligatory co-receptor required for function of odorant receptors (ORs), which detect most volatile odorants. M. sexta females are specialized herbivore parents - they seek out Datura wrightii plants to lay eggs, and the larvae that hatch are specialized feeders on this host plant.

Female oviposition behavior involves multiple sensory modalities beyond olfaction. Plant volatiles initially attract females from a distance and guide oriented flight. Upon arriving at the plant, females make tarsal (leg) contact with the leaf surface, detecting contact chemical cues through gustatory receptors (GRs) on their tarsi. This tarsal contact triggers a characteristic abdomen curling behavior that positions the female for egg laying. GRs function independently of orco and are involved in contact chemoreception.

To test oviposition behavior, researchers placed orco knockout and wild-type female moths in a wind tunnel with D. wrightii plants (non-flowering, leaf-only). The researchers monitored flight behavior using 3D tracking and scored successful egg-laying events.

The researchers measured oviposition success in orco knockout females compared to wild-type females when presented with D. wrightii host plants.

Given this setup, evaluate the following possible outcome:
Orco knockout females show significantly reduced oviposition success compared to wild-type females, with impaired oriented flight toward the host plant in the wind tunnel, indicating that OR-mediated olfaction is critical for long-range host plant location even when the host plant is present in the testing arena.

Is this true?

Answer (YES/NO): NO